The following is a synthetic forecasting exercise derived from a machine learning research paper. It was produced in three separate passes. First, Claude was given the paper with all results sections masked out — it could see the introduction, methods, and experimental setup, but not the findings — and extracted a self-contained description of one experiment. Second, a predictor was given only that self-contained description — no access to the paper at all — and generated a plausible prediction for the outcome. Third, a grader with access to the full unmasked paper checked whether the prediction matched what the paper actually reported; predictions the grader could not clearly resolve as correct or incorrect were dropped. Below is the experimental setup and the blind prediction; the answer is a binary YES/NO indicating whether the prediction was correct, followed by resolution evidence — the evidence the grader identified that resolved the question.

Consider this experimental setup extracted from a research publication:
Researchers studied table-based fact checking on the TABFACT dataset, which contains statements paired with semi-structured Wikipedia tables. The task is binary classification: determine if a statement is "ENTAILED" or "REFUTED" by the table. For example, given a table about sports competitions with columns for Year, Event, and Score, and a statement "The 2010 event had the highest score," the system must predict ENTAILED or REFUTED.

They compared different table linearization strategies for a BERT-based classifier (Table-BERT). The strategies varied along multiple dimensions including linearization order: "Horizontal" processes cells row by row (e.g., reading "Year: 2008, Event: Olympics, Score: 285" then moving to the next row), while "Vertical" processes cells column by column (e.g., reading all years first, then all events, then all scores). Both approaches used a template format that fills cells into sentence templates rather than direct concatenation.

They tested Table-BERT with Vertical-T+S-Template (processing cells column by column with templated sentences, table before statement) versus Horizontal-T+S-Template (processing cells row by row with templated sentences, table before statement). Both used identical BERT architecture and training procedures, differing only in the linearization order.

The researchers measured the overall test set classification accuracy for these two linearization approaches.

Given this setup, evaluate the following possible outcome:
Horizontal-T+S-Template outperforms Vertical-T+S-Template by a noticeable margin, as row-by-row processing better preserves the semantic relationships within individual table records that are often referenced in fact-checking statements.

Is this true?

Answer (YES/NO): YES